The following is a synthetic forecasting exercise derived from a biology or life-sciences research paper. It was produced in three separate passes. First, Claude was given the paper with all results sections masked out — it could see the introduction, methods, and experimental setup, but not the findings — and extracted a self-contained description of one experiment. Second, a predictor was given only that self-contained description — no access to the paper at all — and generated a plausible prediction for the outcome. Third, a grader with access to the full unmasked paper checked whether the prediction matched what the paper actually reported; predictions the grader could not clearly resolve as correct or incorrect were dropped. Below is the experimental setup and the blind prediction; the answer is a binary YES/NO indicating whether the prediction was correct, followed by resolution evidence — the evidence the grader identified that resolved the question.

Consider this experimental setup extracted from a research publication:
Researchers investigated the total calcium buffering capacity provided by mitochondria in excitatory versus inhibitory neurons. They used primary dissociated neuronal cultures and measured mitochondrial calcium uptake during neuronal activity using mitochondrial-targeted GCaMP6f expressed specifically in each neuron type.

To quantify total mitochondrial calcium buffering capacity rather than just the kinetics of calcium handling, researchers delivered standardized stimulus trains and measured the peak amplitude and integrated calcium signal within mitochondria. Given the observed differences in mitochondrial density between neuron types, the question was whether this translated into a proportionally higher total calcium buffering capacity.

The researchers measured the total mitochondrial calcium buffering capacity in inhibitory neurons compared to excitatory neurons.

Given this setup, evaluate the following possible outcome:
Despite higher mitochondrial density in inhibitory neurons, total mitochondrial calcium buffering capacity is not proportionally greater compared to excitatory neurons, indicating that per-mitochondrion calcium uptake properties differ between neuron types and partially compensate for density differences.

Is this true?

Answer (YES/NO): NO